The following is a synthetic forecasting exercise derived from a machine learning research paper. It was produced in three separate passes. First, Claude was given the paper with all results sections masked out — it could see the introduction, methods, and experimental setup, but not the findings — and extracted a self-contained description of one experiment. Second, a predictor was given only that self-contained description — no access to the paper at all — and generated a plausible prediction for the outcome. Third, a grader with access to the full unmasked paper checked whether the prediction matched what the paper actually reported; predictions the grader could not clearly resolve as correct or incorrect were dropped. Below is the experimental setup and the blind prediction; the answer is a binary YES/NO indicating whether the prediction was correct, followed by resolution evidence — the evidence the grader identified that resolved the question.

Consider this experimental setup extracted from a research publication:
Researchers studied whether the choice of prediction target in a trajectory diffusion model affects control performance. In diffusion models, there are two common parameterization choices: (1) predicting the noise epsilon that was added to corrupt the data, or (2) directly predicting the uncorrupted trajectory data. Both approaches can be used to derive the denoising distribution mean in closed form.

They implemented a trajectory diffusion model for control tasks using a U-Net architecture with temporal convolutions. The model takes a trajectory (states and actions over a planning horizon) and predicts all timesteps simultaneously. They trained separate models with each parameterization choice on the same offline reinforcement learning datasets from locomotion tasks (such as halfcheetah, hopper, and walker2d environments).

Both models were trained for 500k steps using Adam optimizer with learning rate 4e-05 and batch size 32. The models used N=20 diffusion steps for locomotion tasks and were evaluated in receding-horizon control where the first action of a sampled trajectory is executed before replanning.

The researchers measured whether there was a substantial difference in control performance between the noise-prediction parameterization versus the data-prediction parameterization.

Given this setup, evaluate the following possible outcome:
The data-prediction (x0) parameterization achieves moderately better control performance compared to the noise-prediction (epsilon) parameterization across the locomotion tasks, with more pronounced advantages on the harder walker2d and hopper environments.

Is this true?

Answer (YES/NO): NO